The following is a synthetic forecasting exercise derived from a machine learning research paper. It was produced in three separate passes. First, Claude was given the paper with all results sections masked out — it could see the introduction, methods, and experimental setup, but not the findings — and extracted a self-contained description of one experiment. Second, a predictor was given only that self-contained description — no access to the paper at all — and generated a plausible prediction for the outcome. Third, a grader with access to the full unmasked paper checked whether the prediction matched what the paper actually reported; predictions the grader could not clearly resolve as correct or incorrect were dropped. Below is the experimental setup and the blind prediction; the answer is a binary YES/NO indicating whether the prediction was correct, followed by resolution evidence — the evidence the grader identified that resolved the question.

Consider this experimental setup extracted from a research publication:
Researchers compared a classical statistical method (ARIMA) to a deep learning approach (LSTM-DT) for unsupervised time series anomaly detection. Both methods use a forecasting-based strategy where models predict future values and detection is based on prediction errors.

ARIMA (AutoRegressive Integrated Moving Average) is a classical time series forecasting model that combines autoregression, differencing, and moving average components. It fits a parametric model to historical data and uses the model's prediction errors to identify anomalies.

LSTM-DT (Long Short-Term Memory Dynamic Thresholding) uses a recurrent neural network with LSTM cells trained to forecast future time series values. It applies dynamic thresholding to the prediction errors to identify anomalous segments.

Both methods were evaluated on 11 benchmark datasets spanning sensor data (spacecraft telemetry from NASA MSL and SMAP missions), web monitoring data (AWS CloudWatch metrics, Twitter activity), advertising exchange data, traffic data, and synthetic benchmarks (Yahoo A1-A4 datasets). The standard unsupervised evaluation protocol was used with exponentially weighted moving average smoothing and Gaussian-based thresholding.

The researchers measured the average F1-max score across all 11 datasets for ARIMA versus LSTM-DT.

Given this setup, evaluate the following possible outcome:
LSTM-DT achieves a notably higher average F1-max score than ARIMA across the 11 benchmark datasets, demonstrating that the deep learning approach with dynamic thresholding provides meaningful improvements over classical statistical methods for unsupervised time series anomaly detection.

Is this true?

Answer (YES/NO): YES